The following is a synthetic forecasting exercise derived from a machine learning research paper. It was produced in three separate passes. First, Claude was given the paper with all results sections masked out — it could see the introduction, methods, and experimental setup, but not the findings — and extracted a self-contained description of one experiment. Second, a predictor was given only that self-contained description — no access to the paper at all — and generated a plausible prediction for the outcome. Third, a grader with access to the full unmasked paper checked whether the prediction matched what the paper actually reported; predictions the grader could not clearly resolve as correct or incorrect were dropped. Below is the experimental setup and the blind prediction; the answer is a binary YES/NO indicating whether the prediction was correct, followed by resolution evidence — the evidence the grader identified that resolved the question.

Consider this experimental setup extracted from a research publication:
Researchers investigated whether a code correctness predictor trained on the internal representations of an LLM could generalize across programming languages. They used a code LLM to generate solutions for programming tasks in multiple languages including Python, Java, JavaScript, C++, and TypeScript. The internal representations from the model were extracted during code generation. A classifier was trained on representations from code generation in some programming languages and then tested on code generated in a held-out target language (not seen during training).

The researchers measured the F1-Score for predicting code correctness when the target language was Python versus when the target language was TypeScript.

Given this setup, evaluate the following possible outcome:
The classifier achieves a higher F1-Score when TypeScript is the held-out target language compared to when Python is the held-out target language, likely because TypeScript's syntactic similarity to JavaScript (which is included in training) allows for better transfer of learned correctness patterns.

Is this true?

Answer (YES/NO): YES